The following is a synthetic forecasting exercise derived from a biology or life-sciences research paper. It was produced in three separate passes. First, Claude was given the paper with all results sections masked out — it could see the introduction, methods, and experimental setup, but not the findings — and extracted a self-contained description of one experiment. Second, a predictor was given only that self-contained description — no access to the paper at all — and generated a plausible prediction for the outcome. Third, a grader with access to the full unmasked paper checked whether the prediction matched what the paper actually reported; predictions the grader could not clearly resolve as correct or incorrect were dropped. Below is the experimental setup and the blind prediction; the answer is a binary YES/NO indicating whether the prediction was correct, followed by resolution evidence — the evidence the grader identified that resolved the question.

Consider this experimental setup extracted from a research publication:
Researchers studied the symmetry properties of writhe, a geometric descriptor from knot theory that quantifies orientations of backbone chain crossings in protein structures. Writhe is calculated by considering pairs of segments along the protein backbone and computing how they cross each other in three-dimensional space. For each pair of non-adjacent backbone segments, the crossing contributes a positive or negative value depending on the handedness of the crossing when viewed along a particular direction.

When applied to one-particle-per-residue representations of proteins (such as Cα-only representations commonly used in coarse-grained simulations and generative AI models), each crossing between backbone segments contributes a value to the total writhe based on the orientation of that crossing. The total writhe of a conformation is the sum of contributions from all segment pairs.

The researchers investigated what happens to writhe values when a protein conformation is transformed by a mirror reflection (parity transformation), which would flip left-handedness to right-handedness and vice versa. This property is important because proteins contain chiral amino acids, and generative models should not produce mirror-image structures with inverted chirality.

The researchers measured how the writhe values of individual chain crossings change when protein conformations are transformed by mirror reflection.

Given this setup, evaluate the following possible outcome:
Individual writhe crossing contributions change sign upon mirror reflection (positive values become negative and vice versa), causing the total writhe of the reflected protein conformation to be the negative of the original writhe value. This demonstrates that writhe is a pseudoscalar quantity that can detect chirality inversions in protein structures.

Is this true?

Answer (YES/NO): YES